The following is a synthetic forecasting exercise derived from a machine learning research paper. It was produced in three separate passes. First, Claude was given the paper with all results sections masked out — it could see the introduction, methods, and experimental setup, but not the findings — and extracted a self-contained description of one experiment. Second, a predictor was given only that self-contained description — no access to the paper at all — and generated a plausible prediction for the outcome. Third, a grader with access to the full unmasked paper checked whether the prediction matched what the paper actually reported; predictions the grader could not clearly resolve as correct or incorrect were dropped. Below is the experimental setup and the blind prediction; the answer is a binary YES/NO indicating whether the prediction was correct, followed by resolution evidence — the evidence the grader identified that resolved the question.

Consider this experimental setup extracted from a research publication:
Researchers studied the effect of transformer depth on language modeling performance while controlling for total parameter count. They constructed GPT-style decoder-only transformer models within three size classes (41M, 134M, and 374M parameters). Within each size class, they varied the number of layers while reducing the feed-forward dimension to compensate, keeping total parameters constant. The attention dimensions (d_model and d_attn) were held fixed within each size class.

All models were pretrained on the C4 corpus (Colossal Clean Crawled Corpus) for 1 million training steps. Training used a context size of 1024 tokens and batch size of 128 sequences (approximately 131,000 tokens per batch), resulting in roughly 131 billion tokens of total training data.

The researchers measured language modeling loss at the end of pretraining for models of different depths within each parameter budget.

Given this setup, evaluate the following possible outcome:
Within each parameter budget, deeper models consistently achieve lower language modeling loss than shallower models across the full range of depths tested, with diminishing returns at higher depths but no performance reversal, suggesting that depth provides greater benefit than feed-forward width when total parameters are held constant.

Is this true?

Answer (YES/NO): NO